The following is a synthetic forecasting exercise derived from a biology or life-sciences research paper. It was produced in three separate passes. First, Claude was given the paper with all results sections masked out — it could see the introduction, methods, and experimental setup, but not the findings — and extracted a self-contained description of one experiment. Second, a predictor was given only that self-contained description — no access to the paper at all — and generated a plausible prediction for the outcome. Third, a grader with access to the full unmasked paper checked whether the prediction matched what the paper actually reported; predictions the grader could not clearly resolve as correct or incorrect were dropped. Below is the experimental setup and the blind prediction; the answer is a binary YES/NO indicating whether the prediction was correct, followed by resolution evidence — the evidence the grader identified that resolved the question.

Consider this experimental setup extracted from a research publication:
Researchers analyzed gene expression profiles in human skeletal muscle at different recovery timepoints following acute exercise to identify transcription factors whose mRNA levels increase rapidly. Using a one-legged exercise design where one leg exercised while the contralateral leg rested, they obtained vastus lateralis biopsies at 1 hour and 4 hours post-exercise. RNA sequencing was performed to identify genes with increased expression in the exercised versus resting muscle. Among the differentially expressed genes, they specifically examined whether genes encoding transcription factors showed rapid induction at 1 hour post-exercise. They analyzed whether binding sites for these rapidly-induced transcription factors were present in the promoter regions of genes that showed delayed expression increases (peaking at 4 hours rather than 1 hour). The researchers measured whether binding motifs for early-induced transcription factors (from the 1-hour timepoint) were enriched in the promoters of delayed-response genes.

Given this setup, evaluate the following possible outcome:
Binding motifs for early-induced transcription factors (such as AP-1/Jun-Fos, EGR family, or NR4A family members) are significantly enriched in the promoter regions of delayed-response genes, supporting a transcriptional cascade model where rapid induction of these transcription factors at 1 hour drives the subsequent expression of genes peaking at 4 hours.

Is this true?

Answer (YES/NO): YES